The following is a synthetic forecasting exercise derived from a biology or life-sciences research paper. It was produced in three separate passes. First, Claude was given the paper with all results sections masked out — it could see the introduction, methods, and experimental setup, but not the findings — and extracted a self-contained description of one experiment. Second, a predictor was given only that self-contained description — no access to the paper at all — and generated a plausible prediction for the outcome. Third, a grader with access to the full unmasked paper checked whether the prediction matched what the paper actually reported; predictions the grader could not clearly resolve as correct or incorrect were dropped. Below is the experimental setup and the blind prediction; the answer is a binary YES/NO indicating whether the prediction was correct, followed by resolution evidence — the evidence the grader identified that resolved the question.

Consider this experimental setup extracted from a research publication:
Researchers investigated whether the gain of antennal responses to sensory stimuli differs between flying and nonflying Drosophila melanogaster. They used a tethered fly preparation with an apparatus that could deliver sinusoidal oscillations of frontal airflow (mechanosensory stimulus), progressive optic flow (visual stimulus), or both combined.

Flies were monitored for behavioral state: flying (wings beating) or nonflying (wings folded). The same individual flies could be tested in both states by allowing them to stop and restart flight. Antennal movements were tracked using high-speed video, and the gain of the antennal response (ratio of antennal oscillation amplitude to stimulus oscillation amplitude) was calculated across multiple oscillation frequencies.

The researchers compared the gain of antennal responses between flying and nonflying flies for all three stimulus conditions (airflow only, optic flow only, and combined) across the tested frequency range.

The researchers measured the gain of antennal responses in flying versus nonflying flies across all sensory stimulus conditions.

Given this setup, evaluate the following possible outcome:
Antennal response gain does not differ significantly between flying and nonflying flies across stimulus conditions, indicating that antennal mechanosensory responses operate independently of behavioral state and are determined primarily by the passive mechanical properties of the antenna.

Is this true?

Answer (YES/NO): NO